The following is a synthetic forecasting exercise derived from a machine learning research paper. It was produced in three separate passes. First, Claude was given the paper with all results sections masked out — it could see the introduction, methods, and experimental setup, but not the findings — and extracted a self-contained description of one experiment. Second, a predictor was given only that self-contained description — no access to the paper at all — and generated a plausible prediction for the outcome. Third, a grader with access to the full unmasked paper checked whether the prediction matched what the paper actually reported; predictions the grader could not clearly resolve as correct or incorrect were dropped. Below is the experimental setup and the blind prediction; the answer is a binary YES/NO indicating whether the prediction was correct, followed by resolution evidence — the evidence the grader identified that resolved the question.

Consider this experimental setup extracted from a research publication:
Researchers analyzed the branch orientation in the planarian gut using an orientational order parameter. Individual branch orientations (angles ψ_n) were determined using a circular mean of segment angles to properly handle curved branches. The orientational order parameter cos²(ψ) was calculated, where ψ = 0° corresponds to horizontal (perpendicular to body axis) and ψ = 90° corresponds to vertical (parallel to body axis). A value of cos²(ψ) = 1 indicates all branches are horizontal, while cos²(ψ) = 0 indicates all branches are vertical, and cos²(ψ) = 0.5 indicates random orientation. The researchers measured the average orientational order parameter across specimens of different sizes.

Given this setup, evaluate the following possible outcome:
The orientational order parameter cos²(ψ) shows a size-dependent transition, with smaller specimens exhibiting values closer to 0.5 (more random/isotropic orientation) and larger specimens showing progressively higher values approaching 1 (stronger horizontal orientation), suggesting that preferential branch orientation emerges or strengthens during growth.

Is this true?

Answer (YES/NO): NO